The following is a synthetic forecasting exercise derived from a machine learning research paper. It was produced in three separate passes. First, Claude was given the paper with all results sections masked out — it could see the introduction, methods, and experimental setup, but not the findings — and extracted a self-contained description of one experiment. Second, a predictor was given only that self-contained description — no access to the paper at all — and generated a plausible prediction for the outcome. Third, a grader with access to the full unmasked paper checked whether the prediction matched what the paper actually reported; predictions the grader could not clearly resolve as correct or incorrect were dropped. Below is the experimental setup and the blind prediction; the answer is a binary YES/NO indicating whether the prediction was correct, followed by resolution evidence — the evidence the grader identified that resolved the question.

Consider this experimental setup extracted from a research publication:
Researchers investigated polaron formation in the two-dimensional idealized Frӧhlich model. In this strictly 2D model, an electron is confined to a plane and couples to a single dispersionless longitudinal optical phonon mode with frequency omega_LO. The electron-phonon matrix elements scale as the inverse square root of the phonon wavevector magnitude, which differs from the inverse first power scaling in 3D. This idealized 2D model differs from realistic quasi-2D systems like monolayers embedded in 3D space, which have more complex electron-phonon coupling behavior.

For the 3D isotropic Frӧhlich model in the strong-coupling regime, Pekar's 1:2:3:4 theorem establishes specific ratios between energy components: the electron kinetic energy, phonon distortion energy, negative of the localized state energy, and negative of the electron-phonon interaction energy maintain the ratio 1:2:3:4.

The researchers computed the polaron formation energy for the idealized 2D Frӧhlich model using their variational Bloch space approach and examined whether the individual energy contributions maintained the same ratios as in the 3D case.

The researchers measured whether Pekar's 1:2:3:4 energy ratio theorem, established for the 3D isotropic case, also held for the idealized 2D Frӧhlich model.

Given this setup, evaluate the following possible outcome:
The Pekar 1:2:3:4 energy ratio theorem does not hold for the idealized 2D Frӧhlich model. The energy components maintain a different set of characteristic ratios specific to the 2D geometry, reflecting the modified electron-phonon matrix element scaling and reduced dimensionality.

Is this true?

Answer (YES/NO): NO